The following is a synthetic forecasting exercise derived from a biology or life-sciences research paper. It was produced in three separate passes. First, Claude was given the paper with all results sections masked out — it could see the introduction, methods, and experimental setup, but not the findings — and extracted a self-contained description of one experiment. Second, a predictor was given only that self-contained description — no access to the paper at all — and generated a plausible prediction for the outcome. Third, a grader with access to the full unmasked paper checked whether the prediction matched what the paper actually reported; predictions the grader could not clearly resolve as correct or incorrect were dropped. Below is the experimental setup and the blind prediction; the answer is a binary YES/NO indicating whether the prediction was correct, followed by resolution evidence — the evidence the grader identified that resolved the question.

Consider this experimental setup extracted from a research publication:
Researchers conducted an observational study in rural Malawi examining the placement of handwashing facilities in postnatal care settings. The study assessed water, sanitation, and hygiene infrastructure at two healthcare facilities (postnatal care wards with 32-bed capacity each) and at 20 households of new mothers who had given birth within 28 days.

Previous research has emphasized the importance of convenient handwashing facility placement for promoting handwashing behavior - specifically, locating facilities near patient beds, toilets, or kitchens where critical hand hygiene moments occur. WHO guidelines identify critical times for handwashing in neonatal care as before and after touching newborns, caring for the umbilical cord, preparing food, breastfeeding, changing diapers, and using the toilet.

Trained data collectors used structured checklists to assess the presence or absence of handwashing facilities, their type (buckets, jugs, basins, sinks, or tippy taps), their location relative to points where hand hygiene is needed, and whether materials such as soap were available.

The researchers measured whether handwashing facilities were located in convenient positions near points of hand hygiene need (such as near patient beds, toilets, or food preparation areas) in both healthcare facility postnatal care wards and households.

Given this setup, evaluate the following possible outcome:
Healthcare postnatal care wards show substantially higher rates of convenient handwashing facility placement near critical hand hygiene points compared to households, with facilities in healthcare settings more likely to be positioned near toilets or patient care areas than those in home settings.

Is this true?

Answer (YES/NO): YES